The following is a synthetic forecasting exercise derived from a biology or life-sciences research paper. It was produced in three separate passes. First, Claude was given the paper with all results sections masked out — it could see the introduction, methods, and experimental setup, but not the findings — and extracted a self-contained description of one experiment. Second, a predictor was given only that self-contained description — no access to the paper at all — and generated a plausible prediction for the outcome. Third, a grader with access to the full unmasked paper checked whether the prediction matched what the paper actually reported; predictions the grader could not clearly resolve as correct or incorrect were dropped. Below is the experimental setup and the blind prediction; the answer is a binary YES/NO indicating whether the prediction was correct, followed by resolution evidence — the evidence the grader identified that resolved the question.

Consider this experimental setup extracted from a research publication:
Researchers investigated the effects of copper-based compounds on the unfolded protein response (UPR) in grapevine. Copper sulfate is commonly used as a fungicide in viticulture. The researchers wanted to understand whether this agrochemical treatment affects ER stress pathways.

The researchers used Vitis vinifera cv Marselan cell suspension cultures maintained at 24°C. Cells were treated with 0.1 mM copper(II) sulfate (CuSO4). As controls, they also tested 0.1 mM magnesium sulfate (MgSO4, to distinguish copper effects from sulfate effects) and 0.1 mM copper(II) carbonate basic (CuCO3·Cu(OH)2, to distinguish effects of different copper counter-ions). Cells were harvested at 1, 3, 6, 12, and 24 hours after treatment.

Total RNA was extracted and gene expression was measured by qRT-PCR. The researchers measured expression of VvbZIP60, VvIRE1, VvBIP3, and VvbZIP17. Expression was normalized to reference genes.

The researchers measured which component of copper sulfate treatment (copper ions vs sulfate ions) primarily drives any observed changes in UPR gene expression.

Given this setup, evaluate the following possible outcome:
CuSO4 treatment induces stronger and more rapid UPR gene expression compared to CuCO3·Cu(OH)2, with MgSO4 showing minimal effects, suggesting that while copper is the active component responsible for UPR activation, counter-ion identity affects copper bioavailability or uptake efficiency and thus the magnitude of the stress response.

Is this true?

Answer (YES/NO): NO